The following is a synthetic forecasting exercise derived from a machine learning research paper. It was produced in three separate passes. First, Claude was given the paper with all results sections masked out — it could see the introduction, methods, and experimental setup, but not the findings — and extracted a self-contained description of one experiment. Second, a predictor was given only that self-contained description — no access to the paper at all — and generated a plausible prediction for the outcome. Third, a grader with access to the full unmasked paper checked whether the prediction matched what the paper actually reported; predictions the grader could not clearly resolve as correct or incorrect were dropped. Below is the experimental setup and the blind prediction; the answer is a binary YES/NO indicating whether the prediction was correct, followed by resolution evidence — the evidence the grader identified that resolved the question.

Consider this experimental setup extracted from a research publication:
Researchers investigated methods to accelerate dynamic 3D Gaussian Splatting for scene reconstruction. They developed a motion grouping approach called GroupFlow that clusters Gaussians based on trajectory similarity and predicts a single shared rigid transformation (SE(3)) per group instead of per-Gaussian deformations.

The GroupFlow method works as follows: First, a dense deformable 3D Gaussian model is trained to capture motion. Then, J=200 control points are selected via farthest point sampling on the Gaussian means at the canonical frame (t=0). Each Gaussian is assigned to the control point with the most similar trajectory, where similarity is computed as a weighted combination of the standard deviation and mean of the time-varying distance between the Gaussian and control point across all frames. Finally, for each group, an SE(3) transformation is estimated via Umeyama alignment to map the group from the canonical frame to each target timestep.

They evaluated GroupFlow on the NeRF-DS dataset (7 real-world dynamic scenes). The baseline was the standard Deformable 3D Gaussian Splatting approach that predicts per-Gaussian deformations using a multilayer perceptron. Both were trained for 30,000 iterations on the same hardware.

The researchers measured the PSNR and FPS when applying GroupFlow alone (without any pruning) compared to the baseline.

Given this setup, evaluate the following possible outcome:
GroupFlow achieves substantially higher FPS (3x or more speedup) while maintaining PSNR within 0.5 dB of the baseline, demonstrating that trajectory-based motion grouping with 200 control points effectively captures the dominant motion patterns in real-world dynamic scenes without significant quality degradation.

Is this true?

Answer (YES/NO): NO